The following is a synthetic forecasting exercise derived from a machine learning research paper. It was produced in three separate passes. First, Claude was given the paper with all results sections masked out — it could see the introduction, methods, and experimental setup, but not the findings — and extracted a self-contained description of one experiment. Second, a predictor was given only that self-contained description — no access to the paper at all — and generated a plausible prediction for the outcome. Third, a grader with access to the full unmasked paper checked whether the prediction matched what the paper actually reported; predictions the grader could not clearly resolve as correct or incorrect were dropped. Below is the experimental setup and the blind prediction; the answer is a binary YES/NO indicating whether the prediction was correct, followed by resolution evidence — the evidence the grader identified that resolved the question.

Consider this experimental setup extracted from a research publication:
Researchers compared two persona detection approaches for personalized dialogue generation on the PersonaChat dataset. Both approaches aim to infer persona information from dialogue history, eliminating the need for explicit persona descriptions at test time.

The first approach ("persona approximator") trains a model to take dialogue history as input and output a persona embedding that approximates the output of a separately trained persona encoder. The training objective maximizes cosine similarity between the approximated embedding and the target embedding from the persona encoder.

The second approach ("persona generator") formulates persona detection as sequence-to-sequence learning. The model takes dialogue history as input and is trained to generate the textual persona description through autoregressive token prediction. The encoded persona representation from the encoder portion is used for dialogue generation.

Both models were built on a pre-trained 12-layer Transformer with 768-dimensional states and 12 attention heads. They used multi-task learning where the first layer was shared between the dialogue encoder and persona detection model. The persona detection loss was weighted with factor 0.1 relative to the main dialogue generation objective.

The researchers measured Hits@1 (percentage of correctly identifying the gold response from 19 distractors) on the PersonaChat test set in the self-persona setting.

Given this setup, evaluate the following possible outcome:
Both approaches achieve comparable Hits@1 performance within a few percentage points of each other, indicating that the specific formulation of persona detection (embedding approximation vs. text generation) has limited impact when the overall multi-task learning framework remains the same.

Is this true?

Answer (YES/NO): NO